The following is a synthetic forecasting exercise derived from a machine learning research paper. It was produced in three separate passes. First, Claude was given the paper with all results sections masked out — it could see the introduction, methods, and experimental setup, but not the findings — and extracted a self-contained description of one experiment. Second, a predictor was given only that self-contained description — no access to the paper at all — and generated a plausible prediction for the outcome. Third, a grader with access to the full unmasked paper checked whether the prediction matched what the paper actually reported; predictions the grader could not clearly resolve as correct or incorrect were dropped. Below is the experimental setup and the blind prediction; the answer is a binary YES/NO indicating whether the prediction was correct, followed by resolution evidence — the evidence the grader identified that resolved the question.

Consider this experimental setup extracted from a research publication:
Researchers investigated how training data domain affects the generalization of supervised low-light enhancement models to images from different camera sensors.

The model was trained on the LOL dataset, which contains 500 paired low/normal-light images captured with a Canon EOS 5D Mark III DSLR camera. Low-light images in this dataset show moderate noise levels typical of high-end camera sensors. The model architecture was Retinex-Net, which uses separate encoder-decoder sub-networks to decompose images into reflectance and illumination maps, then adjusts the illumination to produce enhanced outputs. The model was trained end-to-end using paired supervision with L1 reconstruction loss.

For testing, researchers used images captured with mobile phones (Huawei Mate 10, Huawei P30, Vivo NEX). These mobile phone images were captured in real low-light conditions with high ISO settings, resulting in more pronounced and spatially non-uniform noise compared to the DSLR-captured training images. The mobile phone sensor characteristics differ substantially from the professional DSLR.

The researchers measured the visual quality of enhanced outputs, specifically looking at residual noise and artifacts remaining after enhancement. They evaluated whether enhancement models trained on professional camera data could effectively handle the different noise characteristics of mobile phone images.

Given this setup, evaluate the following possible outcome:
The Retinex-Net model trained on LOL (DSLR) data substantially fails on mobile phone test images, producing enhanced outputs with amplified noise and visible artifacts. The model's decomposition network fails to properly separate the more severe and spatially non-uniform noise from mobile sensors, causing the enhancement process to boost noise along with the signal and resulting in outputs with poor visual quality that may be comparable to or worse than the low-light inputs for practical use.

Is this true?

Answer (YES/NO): NO